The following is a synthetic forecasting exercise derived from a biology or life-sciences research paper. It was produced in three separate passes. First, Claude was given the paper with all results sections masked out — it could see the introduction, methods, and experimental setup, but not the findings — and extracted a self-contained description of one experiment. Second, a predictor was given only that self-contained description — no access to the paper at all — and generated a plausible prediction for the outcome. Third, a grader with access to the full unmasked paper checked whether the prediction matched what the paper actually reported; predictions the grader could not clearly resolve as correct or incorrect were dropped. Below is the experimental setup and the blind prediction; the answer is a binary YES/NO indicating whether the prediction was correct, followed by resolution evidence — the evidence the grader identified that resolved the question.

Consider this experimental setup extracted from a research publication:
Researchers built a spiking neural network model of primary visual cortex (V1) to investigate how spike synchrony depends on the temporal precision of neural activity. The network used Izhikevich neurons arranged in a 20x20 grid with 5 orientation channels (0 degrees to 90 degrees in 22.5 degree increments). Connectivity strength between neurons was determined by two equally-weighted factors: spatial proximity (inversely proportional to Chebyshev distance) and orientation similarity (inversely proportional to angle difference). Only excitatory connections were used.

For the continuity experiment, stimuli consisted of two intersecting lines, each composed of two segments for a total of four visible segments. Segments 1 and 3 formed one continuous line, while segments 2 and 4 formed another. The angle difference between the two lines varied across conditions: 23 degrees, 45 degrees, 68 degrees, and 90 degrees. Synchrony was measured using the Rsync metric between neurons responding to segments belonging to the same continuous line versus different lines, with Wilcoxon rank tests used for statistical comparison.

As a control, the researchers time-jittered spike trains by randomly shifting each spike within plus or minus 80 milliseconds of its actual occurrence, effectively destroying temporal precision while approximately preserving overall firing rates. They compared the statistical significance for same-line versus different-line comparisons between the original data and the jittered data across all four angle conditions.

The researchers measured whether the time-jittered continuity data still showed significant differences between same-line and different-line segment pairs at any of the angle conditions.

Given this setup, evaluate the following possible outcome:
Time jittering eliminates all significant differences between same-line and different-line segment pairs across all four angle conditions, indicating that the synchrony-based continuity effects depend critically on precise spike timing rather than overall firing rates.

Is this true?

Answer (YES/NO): NO